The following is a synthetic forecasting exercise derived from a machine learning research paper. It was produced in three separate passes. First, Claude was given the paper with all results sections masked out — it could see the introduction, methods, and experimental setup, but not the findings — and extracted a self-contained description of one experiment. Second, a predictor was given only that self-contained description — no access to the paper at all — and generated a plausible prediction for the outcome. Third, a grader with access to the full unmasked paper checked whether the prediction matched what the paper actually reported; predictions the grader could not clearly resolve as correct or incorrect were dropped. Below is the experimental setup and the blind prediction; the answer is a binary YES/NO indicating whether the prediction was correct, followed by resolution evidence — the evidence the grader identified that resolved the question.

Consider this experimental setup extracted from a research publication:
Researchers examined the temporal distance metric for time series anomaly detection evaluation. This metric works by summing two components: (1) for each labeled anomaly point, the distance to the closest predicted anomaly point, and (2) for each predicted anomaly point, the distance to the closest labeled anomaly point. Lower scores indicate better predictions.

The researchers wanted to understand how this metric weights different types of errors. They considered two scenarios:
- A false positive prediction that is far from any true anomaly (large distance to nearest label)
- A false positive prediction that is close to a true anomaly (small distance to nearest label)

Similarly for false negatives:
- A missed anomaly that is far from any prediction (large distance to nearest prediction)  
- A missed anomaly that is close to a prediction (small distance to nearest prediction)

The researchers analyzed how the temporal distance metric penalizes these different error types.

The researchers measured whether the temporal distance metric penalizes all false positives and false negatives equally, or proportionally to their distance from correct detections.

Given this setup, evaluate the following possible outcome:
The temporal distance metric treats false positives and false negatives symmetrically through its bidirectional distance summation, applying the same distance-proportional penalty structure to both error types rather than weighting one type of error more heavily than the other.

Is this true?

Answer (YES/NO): NO